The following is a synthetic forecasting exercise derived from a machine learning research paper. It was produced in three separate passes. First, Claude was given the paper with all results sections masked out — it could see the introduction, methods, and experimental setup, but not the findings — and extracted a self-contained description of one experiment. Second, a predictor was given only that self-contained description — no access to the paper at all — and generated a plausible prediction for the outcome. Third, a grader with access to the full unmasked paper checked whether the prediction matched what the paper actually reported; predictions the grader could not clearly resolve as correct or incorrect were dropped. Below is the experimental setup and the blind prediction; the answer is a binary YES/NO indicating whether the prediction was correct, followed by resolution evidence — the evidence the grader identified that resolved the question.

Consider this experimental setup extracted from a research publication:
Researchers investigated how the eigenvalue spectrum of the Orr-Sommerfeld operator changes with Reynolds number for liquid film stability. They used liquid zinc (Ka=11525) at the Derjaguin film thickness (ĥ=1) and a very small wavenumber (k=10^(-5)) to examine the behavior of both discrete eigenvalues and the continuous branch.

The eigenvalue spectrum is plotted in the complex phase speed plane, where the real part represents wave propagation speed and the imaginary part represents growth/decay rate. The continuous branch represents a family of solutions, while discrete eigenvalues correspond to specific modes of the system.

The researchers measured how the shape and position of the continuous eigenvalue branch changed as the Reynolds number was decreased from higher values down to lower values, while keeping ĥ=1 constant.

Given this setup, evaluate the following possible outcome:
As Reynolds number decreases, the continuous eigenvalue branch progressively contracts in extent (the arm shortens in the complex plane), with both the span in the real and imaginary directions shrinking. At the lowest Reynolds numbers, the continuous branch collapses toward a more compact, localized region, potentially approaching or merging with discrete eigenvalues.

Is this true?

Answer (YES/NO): NO